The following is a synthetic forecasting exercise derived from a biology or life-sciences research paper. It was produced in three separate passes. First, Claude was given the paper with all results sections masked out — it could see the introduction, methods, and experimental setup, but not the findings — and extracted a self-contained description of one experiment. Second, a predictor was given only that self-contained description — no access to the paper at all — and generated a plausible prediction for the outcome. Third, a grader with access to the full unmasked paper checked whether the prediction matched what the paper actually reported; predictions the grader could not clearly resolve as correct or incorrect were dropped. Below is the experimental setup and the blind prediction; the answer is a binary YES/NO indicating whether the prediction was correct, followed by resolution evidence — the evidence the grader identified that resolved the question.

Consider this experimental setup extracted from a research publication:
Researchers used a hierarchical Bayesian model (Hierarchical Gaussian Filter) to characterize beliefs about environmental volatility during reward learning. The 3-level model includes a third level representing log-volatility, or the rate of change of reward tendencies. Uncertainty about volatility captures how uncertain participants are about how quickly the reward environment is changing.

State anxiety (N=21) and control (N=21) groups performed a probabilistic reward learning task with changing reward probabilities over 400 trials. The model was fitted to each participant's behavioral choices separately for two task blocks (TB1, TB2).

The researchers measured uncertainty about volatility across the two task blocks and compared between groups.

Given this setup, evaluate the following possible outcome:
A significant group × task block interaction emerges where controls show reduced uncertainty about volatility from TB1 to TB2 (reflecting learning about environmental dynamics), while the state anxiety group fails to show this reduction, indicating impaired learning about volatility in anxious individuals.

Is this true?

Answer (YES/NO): NO